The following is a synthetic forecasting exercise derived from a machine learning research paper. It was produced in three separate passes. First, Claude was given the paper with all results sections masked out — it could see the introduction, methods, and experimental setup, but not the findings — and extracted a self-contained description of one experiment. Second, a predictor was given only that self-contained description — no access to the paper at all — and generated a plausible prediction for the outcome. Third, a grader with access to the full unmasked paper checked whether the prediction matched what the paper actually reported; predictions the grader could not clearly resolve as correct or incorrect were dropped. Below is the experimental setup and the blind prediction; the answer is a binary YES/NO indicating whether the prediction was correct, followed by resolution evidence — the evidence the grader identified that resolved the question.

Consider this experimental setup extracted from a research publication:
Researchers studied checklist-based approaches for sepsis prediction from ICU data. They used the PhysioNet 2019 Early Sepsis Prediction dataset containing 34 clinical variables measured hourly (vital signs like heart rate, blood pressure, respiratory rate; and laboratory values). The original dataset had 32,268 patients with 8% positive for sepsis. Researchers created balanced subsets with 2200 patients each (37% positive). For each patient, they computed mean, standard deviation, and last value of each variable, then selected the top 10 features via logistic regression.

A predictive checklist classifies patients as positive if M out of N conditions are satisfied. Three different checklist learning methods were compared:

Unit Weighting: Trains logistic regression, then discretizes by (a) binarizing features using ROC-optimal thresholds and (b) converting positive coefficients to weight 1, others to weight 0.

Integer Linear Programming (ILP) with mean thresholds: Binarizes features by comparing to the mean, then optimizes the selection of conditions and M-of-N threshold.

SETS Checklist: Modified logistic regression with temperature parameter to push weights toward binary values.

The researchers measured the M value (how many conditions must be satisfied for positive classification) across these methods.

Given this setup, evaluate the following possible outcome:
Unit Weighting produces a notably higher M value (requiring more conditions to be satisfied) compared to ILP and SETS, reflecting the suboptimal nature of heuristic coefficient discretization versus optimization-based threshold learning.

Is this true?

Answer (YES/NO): NO